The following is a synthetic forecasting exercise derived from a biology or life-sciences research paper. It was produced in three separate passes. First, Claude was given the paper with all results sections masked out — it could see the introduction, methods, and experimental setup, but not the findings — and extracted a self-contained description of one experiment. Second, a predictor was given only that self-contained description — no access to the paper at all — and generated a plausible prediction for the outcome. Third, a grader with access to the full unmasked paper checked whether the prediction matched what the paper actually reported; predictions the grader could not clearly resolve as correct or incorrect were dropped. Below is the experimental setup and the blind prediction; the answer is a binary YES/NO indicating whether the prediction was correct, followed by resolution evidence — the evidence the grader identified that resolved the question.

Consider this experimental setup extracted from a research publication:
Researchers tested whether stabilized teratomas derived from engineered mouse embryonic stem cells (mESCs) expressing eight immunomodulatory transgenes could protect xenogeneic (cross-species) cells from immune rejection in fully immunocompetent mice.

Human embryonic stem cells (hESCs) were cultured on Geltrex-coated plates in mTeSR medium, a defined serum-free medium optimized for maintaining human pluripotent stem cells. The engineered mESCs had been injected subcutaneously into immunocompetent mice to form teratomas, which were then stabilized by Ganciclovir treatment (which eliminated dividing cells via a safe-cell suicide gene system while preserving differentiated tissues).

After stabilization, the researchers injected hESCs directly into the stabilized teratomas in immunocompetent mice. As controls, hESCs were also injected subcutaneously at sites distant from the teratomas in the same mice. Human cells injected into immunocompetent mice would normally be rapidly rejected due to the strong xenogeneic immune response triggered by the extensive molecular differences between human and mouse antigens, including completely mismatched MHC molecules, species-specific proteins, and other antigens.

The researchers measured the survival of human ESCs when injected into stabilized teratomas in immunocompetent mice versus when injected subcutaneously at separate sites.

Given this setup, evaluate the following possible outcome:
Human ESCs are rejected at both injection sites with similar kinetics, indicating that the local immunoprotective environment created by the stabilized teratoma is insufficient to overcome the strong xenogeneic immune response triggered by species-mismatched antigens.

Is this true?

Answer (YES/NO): NO